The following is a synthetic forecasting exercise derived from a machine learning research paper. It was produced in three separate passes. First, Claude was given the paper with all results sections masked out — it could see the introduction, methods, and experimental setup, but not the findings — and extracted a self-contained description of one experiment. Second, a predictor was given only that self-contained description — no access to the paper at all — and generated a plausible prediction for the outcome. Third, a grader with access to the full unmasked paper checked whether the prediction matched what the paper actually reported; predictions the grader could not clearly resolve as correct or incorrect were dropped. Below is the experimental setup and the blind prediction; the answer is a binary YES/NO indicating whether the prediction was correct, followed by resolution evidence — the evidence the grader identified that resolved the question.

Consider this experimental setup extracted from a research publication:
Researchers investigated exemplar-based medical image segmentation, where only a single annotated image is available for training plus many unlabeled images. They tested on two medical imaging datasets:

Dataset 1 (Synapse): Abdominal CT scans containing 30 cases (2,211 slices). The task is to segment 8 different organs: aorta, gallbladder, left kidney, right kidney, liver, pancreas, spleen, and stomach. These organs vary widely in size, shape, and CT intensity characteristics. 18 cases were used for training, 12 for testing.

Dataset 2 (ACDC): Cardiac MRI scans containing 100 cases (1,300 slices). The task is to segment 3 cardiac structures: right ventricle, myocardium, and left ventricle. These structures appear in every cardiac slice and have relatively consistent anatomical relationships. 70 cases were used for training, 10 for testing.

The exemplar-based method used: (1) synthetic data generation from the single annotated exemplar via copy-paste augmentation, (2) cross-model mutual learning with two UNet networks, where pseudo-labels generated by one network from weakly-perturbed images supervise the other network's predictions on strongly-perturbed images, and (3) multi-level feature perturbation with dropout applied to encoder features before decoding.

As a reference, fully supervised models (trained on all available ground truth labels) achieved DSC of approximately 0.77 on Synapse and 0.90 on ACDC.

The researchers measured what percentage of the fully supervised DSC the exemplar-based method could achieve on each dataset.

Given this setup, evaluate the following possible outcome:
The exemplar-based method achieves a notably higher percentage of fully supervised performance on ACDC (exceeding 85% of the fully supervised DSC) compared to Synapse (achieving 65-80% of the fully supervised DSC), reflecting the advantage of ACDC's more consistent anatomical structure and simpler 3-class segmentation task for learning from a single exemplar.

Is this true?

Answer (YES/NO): YES